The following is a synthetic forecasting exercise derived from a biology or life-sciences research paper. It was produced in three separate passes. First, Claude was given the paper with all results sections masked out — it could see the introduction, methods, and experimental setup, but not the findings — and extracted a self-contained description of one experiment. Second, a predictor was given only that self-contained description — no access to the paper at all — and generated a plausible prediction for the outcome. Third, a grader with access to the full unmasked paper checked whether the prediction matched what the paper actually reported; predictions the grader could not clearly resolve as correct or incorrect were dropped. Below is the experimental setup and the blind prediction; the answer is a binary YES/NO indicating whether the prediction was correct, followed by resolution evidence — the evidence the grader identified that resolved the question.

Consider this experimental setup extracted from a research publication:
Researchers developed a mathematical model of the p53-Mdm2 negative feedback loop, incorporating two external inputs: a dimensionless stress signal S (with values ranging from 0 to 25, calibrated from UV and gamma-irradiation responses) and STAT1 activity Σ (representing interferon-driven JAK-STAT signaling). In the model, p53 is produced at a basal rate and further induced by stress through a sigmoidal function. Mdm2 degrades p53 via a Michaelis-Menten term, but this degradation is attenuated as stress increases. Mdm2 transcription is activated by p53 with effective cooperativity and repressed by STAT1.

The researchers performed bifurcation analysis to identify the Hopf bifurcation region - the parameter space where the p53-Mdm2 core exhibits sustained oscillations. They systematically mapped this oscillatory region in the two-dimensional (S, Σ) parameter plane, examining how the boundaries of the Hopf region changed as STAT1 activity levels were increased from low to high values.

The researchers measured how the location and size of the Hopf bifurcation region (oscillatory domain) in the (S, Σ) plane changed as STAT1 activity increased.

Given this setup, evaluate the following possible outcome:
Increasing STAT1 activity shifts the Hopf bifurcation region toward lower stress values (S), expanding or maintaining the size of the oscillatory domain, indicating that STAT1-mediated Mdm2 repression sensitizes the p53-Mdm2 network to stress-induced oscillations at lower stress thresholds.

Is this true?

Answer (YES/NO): NO